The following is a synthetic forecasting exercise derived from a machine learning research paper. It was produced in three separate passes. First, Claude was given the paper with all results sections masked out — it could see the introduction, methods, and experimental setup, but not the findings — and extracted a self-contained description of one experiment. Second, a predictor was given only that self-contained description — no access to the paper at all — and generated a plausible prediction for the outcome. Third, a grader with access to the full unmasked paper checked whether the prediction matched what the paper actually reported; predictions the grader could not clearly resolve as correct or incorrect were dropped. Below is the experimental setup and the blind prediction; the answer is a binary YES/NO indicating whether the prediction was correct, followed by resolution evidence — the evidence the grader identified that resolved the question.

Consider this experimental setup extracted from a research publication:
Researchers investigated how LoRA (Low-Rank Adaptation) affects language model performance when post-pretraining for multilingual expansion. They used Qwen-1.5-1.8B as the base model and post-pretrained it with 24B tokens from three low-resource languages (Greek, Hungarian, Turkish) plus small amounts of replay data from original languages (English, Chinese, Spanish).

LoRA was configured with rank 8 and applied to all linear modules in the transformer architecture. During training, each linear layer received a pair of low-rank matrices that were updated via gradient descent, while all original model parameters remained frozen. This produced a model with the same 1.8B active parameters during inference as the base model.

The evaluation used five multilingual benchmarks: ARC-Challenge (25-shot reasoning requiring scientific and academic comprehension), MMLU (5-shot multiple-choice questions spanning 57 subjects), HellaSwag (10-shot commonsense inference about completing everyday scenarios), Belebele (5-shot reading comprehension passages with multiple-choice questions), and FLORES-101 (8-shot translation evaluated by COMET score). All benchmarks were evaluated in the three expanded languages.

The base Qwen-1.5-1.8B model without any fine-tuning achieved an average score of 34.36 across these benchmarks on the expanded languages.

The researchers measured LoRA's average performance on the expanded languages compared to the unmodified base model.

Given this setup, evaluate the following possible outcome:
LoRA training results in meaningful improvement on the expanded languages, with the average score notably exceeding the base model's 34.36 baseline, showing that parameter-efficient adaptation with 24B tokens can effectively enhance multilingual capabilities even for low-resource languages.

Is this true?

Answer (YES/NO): NO